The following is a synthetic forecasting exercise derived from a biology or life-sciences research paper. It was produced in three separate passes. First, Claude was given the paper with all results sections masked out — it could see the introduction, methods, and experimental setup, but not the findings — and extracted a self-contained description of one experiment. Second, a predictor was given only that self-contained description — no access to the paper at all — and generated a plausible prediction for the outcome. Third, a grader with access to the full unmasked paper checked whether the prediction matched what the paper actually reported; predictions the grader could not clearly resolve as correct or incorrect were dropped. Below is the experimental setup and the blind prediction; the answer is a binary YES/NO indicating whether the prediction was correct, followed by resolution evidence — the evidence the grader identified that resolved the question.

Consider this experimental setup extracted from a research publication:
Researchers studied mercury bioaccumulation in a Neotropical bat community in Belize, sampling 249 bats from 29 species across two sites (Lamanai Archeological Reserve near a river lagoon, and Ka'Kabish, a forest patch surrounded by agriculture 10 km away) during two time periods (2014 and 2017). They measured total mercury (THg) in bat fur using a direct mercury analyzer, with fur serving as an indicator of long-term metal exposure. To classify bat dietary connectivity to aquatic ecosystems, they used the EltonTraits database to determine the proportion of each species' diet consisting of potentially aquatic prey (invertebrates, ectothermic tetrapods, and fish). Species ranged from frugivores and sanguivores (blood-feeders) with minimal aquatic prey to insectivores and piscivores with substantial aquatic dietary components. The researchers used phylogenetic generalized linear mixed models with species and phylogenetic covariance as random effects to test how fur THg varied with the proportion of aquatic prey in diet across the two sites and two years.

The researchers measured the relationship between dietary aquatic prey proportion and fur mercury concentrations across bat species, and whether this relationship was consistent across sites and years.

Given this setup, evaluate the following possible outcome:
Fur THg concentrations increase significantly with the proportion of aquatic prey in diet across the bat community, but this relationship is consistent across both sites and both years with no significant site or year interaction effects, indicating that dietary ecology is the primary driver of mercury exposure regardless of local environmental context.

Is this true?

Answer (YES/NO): NO